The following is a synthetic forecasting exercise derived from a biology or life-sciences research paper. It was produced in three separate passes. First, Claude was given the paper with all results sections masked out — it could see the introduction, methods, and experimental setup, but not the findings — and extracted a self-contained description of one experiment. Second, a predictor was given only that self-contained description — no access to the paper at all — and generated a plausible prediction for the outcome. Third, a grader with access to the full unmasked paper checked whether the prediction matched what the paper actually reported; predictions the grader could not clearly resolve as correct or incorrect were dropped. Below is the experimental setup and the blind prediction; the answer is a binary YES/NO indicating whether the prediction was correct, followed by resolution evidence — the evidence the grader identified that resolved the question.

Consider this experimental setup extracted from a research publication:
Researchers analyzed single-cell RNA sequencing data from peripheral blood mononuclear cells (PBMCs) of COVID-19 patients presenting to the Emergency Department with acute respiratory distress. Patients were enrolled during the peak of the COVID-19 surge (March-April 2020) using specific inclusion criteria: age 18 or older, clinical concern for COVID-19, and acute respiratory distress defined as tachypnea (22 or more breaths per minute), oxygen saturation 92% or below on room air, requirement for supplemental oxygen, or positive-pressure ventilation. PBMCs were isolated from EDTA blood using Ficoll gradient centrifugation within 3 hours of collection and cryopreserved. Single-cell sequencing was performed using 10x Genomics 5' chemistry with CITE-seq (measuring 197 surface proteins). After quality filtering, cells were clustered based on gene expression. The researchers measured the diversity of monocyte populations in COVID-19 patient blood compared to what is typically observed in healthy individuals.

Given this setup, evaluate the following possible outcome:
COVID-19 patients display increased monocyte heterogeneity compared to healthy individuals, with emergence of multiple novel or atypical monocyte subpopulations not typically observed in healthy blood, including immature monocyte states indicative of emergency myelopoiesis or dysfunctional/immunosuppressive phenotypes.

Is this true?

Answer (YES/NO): NO